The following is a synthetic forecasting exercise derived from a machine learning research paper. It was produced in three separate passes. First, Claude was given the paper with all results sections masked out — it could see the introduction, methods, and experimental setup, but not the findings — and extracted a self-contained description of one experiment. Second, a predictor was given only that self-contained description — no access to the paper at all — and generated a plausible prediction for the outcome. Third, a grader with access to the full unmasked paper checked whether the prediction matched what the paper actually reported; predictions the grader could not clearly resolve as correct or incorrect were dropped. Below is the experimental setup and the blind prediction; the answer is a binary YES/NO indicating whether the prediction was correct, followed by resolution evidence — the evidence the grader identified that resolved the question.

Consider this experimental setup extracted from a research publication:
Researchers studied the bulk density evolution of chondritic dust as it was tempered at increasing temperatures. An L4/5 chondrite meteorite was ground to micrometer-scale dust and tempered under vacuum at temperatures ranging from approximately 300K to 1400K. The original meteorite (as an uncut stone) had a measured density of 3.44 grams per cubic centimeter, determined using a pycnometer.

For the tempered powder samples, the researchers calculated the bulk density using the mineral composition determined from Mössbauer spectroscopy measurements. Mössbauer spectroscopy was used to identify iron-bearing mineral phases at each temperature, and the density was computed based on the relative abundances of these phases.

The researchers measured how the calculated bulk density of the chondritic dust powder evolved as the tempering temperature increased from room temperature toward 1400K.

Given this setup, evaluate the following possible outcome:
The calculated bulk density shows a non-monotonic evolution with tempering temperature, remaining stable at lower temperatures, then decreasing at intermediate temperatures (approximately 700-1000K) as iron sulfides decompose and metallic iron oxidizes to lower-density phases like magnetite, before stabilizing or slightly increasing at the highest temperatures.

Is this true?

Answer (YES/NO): NO